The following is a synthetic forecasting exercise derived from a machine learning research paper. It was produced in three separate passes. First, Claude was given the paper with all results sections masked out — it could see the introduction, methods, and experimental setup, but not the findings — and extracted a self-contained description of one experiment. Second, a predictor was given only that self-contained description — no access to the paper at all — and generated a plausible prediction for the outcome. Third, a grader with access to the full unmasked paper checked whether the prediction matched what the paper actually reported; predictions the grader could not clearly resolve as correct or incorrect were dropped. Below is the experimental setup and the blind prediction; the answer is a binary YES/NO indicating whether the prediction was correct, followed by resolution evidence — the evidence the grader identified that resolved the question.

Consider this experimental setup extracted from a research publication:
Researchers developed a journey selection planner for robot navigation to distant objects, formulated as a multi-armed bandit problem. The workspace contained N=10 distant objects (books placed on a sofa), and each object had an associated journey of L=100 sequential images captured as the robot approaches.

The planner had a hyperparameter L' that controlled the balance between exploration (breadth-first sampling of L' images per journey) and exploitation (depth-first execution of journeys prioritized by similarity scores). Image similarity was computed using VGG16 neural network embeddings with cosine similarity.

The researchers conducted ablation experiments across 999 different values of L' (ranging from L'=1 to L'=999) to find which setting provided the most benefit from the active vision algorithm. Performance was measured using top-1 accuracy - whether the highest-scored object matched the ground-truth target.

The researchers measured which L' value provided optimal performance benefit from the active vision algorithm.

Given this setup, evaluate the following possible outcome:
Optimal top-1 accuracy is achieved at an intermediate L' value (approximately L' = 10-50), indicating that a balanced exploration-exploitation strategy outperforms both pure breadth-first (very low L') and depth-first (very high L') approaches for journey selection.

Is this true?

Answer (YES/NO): YES